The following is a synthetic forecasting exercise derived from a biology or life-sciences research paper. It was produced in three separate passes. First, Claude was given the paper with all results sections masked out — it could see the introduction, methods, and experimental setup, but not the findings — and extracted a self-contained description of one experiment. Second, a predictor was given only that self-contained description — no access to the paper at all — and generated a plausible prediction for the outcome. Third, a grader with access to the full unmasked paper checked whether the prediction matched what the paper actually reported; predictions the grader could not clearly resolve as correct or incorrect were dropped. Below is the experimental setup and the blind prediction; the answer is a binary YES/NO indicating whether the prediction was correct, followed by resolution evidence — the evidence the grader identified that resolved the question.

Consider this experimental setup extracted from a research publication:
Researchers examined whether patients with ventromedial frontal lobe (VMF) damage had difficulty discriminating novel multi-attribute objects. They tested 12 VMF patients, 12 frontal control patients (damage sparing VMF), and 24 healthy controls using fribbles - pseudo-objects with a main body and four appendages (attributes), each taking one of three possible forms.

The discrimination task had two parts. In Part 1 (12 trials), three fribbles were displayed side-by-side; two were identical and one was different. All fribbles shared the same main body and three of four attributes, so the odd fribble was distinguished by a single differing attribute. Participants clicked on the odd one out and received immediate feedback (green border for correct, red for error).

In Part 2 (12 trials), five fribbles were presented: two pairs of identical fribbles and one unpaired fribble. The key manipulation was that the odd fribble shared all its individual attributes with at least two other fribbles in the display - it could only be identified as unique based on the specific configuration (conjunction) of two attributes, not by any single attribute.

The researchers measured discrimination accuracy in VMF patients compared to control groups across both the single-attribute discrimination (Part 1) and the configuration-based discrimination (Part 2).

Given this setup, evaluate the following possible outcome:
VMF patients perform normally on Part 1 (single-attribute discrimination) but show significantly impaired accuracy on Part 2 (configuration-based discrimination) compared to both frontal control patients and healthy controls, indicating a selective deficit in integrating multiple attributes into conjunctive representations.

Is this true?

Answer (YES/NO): NO